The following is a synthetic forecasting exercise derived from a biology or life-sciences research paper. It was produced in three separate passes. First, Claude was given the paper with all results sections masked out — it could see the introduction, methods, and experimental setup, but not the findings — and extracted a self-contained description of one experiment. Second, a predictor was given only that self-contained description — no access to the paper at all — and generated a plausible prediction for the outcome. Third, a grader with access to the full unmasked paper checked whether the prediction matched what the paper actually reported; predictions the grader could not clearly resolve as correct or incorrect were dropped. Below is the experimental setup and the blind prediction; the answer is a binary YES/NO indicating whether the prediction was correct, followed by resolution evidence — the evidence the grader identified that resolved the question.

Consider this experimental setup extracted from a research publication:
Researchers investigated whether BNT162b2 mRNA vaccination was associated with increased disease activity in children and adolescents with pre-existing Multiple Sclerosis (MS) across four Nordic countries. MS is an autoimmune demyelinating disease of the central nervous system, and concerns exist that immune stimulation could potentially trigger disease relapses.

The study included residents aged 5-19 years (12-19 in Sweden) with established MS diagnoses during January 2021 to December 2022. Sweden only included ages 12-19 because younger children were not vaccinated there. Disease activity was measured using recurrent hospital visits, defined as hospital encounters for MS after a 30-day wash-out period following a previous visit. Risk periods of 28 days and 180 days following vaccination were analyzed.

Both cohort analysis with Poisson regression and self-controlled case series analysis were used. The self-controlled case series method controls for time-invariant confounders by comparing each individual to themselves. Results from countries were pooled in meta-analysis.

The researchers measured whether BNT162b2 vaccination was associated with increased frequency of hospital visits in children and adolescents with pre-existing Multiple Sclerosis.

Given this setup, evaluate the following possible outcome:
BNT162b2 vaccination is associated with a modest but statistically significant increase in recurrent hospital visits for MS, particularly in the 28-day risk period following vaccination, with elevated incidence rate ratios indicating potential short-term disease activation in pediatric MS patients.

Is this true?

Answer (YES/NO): NO